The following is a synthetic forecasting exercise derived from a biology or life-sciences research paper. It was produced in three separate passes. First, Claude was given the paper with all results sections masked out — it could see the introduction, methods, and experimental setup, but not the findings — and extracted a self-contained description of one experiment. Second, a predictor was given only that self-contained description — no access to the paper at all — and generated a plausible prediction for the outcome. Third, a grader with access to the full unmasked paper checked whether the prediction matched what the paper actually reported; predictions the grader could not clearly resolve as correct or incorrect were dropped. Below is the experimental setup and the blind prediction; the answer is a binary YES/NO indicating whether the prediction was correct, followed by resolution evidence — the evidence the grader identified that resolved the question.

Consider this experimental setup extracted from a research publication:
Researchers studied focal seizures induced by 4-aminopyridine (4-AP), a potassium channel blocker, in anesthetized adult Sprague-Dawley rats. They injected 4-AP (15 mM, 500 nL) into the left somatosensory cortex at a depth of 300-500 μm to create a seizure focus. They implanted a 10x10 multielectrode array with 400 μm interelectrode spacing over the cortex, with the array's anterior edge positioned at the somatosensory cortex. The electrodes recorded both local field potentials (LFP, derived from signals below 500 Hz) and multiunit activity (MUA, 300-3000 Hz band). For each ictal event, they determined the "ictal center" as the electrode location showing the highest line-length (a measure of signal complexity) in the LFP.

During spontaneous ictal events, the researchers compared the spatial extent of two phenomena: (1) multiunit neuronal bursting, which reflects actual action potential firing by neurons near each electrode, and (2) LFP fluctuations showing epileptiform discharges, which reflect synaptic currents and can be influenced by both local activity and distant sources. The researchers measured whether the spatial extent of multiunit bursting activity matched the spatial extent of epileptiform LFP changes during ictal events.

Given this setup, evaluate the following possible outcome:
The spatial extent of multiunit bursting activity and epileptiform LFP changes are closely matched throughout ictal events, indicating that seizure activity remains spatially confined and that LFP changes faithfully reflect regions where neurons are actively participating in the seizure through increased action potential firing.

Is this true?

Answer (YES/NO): NO